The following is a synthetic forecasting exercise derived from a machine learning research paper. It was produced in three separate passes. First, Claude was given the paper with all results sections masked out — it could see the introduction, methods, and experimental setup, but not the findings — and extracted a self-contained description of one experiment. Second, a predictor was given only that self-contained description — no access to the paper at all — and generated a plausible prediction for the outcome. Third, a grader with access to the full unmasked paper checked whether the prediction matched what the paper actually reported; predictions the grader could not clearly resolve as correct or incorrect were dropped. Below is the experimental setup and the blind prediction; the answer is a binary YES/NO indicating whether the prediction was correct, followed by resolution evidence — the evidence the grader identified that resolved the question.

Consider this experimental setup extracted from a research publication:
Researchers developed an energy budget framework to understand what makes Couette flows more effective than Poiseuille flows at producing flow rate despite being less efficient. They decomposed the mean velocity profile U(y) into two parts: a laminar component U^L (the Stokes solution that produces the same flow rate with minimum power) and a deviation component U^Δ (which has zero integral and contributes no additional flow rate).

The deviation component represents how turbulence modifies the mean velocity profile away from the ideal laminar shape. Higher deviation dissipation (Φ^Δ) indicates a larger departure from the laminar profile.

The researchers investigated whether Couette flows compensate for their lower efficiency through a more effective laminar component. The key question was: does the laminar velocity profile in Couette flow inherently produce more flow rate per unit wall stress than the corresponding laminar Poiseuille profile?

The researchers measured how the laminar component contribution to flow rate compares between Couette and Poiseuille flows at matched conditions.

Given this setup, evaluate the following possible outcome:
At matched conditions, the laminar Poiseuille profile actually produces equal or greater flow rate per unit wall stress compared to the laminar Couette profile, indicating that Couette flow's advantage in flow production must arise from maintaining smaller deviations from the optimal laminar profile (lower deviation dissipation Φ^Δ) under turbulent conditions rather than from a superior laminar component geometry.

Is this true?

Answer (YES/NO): NO